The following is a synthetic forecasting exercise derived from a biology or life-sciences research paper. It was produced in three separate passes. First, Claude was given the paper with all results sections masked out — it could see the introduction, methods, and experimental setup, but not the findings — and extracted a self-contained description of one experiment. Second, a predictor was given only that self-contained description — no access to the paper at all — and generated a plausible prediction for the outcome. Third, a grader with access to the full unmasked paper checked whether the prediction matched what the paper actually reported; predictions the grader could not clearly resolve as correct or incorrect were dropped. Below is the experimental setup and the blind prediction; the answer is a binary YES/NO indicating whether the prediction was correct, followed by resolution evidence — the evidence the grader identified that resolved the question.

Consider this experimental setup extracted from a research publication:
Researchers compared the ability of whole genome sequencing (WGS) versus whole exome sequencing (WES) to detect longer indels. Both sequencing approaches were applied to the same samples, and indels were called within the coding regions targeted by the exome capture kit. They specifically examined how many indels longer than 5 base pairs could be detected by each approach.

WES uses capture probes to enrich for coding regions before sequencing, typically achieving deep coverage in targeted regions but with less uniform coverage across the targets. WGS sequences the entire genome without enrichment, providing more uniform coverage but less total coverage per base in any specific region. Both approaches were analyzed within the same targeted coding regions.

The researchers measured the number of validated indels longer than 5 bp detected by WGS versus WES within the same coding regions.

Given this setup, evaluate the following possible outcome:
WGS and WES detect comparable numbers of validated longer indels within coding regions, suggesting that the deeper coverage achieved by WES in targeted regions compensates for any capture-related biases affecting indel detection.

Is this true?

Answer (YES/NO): NO